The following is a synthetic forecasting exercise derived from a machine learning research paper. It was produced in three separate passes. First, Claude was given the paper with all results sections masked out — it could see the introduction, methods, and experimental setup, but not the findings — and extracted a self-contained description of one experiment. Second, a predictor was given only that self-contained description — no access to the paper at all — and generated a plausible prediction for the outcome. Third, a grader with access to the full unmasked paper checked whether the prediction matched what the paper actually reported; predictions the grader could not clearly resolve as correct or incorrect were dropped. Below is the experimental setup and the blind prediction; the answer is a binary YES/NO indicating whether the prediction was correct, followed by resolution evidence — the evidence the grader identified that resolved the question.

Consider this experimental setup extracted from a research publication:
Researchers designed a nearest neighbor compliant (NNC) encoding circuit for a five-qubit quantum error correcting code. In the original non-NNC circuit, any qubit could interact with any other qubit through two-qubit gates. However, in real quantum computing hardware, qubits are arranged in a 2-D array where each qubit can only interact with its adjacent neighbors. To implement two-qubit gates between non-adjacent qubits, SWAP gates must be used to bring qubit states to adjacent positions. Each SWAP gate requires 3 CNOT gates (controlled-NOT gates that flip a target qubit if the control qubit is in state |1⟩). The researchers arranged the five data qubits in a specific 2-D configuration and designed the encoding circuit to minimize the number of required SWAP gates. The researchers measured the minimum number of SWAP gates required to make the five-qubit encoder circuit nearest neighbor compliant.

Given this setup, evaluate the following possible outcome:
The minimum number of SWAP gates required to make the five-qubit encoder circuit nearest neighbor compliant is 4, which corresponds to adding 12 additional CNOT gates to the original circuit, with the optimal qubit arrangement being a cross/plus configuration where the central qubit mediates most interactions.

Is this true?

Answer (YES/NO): NO